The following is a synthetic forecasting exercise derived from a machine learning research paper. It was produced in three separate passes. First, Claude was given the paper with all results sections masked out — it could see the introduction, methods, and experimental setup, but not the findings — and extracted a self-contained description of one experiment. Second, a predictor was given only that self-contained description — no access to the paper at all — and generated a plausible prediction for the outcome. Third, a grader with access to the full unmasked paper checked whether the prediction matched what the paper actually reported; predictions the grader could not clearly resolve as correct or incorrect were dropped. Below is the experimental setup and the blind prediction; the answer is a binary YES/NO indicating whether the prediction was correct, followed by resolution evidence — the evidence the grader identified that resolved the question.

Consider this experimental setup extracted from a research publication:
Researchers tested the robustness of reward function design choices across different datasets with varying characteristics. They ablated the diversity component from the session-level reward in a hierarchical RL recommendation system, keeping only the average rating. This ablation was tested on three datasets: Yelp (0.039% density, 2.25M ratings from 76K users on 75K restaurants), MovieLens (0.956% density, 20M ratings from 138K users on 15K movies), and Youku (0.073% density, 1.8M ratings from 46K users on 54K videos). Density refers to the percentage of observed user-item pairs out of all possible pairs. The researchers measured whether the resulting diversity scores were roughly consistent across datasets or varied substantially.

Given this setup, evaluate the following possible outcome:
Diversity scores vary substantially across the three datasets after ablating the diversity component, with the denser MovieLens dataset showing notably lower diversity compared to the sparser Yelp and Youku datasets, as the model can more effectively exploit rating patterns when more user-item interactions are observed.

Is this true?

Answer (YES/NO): NO